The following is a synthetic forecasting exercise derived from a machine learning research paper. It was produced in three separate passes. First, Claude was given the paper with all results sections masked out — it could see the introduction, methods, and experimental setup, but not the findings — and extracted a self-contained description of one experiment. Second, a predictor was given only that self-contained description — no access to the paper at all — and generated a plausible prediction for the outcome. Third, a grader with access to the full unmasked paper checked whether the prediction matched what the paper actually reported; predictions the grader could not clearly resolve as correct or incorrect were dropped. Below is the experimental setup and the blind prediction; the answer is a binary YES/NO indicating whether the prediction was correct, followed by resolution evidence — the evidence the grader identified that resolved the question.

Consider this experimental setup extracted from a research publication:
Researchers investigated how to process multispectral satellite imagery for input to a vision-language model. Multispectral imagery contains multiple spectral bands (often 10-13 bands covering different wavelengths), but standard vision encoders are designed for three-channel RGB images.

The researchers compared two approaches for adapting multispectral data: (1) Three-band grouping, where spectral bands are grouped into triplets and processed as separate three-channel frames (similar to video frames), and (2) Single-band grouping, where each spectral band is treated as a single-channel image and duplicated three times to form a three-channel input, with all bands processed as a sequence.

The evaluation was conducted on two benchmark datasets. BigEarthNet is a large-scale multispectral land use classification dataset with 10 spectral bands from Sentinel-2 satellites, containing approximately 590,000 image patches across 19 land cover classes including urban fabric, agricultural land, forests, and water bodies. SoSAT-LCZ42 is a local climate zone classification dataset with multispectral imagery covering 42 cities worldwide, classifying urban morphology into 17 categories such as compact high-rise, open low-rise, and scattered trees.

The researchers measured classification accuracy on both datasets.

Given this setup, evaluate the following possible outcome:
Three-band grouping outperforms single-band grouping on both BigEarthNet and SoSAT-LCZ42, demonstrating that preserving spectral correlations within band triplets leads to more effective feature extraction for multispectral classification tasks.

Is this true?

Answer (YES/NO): NO